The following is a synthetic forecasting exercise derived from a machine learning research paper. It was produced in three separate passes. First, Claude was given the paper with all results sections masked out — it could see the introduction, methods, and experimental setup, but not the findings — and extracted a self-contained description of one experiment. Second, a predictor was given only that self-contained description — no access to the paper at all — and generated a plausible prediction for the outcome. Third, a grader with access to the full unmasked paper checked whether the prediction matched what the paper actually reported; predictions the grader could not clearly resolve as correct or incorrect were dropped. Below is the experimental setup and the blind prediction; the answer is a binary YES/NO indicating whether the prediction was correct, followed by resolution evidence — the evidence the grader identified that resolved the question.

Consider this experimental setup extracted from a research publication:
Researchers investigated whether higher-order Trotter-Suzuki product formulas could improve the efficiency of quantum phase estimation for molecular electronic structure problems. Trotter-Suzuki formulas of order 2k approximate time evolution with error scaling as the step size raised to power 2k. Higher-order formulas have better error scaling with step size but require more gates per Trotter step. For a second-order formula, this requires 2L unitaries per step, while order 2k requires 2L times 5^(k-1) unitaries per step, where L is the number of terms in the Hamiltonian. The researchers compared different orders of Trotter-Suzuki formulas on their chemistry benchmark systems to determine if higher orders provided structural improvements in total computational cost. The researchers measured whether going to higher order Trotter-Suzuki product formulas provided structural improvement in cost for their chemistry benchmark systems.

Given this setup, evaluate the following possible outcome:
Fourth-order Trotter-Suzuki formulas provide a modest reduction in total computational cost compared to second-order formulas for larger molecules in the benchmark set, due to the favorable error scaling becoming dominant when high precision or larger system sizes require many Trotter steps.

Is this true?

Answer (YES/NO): NO